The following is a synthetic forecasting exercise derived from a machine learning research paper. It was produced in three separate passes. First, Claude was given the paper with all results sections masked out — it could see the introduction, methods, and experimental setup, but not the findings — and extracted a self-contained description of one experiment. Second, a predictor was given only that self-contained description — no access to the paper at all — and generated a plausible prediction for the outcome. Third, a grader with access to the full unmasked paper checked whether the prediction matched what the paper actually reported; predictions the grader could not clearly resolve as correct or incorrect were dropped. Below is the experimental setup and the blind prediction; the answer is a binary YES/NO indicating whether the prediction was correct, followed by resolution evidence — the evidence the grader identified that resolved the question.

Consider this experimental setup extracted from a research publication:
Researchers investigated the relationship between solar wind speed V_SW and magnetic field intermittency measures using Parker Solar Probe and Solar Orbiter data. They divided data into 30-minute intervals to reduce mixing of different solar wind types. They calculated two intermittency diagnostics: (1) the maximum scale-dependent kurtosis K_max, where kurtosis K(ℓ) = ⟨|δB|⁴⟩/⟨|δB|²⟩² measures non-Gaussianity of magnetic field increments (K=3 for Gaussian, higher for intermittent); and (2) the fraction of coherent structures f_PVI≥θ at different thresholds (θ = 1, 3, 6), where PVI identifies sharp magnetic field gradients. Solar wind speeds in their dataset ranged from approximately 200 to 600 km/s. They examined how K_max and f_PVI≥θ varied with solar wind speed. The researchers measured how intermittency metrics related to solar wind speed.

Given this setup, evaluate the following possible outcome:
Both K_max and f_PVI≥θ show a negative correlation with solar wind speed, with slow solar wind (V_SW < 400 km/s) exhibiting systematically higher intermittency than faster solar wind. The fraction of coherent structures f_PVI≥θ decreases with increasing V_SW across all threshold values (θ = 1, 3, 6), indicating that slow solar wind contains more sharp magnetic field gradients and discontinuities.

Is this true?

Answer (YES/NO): NO